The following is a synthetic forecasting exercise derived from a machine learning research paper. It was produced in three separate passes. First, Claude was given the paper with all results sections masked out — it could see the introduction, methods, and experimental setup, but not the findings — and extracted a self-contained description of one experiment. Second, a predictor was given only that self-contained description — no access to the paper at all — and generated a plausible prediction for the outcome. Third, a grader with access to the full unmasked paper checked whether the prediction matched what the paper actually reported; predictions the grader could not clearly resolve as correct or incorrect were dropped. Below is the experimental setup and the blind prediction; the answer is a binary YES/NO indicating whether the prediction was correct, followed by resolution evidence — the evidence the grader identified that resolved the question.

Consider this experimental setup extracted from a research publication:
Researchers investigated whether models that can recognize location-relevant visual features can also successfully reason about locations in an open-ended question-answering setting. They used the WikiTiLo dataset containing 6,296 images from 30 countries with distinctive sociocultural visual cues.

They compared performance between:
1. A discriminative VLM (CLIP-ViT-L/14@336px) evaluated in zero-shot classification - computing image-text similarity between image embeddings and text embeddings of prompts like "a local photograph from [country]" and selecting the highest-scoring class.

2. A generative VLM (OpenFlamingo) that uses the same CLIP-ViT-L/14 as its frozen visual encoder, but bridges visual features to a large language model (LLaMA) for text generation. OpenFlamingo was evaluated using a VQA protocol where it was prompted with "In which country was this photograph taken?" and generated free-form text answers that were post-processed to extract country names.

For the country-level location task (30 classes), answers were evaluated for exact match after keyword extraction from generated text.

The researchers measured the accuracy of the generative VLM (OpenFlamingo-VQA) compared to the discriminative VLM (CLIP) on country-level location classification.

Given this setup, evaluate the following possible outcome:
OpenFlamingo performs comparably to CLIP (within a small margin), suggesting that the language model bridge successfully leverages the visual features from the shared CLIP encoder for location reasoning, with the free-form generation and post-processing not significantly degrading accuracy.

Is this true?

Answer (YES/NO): NO